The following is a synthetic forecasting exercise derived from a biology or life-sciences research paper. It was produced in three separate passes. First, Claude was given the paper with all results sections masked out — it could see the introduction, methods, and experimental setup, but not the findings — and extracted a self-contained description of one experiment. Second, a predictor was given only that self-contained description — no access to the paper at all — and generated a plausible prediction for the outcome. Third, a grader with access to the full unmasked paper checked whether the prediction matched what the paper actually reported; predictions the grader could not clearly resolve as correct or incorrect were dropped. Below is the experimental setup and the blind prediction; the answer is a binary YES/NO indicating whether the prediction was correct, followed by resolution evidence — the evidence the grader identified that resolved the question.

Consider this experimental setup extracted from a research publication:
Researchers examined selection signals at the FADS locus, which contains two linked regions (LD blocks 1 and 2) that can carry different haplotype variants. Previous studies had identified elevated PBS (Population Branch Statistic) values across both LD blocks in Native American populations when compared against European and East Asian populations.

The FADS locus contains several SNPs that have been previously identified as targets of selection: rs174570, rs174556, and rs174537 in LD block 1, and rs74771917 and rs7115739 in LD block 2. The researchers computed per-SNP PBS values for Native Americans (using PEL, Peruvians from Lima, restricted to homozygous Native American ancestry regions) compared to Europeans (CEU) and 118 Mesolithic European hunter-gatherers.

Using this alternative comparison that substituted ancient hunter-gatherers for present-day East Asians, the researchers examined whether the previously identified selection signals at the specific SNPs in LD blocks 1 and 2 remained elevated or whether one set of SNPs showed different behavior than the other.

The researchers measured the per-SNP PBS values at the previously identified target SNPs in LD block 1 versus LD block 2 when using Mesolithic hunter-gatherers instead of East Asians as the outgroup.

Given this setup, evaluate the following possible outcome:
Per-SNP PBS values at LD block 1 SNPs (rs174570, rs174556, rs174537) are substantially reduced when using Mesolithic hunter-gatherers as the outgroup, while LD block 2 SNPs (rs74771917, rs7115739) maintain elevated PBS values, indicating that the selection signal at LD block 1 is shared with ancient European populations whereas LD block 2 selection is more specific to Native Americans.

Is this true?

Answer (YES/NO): YES